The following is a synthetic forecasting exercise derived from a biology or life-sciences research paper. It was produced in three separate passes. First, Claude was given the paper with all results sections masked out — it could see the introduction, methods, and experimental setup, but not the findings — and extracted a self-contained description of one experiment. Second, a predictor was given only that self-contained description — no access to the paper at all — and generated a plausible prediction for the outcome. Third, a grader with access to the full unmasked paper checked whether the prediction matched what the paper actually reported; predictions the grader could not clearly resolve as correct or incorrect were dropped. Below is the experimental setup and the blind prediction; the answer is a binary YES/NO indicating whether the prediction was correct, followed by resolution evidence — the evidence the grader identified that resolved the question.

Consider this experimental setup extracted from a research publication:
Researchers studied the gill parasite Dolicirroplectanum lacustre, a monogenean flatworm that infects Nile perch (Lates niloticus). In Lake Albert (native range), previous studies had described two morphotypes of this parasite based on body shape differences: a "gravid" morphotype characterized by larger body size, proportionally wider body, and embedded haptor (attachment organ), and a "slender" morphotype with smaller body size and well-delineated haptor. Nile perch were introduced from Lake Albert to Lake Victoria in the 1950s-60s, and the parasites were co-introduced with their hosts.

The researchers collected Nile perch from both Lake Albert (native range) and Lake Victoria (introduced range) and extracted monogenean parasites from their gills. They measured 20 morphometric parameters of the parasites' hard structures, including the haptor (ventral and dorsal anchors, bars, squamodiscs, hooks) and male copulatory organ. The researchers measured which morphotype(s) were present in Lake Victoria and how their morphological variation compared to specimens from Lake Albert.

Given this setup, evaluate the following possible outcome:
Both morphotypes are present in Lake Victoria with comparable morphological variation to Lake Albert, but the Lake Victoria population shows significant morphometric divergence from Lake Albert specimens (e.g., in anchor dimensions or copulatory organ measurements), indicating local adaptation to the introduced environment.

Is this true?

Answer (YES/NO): NO